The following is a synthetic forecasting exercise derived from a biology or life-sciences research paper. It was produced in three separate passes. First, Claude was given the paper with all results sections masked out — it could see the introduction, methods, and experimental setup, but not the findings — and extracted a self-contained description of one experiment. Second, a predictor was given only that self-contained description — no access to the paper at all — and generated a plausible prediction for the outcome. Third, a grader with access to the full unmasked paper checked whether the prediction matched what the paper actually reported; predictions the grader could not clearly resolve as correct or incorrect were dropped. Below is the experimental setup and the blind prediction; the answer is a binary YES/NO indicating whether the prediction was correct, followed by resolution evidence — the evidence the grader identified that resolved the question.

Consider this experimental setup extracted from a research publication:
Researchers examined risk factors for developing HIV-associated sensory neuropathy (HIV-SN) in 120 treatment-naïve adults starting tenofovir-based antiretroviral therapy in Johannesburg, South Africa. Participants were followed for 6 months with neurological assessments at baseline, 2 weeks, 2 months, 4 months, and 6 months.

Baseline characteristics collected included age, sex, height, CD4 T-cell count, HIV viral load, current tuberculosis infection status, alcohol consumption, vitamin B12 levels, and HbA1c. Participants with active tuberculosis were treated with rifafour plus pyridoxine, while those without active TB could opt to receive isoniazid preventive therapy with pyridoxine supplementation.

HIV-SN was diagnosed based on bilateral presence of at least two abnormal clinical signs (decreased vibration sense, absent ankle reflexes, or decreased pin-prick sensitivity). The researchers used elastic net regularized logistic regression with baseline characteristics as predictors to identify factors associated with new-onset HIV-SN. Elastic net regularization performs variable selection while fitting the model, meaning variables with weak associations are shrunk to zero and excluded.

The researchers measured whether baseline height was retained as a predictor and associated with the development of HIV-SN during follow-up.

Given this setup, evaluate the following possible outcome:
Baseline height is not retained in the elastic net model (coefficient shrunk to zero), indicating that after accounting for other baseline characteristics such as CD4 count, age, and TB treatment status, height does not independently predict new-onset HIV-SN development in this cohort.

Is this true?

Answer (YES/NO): NO